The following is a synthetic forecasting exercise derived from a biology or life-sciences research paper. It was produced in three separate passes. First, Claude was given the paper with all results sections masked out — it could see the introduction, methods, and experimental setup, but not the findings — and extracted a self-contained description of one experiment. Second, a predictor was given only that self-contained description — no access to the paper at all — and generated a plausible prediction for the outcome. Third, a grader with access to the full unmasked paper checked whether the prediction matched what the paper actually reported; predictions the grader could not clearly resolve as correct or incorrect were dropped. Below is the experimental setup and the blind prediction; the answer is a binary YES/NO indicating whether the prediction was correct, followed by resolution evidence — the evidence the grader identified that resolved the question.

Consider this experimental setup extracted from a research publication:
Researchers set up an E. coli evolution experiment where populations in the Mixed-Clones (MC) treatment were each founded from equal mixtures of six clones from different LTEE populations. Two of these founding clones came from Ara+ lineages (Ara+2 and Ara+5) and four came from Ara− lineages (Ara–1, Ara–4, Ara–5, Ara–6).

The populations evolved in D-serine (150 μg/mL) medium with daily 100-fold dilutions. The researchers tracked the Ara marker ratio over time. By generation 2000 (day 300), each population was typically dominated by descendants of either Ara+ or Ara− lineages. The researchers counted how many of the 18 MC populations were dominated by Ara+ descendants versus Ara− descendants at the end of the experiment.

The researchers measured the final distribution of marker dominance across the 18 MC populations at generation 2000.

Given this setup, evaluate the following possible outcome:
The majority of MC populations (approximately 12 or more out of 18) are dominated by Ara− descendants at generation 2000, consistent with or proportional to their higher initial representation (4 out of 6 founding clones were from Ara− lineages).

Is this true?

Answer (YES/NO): YES